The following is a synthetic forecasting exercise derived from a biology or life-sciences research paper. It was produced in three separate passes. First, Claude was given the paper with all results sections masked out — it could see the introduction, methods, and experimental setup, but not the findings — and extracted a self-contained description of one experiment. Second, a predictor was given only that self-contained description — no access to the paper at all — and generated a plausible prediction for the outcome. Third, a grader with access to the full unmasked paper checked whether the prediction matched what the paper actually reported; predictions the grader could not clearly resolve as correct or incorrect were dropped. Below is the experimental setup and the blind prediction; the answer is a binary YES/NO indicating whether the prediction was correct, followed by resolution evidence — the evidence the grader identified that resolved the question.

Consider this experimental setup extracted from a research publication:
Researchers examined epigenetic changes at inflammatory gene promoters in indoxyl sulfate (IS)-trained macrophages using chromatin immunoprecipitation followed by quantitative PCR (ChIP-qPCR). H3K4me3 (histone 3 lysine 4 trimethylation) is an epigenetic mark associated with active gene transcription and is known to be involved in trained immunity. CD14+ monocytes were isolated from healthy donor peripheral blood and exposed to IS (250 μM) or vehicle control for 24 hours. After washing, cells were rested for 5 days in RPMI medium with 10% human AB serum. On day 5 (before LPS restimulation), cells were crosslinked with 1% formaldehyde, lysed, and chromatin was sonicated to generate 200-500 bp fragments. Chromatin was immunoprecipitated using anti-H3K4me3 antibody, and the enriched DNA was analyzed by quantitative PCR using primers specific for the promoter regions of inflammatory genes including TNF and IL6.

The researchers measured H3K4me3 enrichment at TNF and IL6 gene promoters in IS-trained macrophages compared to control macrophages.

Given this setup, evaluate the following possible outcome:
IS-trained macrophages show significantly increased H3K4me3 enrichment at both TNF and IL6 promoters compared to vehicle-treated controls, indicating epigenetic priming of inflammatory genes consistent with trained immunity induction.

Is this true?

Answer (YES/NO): YES